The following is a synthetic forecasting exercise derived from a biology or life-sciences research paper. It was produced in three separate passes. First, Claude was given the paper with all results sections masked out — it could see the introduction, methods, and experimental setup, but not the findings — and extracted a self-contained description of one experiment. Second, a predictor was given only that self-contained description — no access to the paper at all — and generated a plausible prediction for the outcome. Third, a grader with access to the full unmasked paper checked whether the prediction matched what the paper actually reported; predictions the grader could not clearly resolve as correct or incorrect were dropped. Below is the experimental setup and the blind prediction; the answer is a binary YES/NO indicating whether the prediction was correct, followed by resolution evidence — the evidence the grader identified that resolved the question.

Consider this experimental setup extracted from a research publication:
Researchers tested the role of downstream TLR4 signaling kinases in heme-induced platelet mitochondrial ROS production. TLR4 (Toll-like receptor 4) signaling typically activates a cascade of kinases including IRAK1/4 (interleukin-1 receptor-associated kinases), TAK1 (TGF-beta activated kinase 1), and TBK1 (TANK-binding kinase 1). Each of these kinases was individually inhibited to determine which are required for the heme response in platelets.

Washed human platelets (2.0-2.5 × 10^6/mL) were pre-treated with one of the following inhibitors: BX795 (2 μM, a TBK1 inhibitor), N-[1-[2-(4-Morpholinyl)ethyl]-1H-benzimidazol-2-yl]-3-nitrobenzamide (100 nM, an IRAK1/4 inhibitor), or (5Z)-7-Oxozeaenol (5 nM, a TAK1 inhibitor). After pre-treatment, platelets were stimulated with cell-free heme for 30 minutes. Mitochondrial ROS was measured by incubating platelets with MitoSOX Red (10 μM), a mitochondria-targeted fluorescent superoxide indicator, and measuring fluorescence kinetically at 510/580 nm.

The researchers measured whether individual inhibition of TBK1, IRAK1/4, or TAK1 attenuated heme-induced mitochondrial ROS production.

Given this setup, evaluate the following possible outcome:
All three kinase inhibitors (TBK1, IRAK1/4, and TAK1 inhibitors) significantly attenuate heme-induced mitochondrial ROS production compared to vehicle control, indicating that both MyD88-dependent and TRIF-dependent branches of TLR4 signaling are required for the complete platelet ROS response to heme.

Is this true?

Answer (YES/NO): YES